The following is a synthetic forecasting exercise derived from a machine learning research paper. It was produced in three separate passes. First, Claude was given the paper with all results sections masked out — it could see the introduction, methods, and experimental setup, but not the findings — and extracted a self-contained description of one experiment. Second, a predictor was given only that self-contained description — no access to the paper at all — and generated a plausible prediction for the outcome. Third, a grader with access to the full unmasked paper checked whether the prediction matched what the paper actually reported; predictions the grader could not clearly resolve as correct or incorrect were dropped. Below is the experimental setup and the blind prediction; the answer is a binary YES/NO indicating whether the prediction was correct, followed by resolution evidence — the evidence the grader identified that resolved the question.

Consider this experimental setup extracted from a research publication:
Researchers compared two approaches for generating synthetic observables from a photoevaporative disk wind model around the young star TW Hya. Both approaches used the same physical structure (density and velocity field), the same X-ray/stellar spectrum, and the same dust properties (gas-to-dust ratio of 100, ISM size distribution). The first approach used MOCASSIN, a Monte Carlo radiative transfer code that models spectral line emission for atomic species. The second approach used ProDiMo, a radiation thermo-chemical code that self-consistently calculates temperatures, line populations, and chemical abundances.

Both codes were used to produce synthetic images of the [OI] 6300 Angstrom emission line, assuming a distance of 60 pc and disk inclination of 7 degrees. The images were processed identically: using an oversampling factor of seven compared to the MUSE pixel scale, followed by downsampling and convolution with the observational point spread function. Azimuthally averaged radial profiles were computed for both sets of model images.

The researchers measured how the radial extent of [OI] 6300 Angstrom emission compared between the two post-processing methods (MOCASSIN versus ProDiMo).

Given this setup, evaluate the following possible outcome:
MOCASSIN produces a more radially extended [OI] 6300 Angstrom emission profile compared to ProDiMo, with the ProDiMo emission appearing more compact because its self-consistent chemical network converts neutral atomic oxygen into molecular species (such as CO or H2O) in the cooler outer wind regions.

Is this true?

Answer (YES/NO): NO